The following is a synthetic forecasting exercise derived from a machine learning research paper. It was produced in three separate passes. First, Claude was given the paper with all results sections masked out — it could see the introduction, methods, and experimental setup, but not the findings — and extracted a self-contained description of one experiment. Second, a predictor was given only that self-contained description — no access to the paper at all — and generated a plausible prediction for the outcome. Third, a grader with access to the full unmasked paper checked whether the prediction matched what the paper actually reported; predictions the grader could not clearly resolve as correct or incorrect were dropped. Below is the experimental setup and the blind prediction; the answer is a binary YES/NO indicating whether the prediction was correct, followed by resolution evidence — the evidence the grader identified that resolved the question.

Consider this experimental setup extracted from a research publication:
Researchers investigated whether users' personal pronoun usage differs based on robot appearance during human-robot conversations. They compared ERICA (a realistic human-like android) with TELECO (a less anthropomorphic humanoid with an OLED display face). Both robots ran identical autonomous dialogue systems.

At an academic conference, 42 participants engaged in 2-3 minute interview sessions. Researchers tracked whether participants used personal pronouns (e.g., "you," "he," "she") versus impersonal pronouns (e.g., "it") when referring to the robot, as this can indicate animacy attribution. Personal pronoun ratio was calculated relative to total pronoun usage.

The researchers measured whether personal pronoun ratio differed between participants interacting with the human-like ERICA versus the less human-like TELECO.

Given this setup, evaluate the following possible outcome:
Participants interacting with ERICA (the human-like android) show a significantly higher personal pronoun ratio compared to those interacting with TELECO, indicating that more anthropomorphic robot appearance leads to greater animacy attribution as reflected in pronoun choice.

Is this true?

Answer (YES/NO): NO